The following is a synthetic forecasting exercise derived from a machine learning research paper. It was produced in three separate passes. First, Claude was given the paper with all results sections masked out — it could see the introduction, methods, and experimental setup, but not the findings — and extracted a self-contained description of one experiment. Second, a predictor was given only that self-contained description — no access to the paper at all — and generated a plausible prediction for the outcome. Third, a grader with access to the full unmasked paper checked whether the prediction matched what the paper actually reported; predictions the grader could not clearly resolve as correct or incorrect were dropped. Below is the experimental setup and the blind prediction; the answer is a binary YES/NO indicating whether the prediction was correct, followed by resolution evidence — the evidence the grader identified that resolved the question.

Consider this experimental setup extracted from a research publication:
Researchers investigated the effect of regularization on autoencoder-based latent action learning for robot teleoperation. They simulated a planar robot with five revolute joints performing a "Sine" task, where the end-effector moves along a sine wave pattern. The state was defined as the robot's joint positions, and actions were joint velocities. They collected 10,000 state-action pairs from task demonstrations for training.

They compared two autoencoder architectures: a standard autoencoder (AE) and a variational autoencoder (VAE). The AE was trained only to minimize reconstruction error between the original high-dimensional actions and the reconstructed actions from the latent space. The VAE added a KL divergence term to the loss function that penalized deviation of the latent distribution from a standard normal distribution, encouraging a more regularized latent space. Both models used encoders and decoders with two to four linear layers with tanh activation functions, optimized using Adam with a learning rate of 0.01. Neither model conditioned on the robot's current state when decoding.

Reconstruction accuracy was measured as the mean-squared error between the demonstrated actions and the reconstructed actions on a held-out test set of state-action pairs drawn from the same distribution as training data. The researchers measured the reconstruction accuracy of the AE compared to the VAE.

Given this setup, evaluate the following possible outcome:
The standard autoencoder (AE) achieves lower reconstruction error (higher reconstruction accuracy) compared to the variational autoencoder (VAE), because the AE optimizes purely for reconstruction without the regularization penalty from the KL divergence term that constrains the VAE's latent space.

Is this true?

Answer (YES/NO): YES